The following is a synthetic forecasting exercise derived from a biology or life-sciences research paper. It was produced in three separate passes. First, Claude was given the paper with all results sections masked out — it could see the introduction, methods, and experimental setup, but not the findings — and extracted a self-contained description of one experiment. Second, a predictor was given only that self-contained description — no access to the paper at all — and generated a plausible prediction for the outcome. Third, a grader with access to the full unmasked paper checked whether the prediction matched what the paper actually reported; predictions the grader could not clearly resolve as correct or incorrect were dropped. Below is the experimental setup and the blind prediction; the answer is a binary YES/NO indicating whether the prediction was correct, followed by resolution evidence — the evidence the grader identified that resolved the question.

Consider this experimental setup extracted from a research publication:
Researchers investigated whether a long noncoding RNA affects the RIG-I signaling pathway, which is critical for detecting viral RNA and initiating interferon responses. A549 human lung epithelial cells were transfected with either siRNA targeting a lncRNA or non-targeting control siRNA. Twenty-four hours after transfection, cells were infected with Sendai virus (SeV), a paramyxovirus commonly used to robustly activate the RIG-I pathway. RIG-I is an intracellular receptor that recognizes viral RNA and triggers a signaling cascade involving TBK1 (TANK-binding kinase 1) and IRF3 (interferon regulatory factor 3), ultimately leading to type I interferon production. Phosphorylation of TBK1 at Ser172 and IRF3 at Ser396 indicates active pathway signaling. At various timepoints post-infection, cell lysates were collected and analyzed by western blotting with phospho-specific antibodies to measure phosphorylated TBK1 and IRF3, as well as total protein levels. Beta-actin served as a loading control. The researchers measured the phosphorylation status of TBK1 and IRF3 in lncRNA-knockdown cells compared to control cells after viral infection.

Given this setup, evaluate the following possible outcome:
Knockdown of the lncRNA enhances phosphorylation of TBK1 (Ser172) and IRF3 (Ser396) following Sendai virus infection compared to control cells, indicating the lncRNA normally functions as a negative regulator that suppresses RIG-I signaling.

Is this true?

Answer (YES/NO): NO